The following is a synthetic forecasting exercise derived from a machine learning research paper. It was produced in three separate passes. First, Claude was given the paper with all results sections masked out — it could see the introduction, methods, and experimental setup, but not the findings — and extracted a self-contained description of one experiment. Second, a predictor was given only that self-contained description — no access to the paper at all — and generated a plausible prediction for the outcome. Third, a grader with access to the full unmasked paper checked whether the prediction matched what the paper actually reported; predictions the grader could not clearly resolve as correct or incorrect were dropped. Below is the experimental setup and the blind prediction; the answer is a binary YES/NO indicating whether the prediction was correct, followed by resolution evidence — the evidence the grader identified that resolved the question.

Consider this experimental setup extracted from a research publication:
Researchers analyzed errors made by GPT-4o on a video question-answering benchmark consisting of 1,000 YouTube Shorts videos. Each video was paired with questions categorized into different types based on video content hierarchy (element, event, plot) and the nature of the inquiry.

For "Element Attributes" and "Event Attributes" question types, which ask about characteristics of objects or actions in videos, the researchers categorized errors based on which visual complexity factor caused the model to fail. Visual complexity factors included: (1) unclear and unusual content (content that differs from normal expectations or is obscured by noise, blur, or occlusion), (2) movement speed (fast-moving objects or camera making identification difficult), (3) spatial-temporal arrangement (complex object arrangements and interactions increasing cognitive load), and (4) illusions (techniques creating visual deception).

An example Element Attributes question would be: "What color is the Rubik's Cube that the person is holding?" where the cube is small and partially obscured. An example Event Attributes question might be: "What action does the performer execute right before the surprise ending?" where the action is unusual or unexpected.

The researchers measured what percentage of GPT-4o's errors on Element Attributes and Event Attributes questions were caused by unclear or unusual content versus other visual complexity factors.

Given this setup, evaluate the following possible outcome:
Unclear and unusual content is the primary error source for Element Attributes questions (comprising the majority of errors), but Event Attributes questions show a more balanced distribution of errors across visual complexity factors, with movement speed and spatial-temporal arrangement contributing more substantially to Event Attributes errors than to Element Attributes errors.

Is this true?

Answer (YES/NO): NO